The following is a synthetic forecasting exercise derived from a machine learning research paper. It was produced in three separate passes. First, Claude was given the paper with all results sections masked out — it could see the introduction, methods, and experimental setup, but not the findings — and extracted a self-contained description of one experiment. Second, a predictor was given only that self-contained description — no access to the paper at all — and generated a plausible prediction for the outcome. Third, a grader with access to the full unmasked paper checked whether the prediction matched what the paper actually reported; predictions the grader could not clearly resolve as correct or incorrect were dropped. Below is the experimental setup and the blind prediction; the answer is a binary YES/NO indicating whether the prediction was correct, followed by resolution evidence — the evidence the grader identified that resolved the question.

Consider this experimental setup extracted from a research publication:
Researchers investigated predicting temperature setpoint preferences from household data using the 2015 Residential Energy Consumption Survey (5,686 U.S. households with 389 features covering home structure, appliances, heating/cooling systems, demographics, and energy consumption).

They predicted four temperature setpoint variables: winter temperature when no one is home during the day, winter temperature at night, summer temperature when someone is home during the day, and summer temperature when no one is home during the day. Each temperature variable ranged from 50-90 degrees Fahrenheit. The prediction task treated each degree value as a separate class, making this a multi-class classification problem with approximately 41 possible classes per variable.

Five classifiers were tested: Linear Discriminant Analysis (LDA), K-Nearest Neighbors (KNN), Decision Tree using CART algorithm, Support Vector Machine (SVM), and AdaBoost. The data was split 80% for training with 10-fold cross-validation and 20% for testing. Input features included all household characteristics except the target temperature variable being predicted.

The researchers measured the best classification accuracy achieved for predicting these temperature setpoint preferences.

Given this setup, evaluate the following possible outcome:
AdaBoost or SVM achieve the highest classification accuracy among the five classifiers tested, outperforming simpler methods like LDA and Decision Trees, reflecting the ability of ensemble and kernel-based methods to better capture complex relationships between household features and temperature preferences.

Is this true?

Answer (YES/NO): NO